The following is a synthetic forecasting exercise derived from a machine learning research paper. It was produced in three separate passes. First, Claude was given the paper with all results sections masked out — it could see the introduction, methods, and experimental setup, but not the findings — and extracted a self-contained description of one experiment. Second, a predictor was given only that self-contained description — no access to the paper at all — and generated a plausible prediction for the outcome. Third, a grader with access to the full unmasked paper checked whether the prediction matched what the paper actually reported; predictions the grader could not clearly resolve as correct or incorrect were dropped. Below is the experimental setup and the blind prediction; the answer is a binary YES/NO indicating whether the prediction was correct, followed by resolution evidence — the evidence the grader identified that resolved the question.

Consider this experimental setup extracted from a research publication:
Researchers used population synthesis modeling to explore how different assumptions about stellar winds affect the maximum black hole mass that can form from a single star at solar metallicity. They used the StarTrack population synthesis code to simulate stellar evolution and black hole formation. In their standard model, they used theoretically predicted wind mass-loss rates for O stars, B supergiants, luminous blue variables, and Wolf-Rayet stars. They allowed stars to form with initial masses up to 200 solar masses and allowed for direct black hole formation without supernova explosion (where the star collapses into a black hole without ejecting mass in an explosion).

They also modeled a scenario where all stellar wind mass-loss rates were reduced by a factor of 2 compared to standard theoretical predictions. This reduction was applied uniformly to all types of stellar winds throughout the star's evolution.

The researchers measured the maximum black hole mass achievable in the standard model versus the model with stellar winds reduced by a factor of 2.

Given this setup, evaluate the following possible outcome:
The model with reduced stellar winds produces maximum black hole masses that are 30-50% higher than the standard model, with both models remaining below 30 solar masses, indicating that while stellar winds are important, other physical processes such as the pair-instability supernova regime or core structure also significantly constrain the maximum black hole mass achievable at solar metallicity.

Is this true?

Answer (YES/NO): NO